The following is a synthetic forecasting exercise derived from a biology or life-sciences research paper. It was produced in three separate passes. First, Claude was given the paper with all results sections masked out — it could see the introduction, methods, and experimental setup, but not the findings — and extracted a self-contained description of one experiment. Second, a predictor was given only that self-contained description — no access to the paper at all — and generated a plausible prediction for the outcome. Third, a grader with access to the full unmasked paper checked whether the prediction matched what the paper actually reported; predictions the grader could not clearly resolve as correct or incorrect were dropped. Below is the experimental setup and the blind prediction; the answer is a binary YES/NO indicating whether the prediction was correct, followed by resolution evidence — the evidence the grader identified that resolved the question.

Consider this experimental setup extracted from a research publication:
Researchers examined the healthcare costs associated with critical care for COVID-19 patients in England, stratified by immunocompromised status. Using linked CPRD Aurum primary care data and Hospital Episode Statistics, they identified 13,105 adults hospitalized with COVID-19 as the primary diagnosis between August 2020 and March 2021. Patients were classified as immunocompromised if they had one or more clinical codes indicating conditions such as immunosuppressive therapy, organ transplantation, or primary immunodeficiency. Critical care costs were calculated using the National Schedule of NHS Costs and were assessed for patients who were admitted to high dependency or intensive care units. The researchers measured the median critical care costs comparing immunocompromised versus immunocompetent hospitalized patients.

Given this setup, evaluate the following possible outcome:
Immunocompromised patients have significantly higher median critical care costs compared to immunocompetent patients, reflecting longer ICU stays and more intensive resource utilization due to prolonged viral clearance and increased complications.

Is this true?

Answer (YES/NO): NO